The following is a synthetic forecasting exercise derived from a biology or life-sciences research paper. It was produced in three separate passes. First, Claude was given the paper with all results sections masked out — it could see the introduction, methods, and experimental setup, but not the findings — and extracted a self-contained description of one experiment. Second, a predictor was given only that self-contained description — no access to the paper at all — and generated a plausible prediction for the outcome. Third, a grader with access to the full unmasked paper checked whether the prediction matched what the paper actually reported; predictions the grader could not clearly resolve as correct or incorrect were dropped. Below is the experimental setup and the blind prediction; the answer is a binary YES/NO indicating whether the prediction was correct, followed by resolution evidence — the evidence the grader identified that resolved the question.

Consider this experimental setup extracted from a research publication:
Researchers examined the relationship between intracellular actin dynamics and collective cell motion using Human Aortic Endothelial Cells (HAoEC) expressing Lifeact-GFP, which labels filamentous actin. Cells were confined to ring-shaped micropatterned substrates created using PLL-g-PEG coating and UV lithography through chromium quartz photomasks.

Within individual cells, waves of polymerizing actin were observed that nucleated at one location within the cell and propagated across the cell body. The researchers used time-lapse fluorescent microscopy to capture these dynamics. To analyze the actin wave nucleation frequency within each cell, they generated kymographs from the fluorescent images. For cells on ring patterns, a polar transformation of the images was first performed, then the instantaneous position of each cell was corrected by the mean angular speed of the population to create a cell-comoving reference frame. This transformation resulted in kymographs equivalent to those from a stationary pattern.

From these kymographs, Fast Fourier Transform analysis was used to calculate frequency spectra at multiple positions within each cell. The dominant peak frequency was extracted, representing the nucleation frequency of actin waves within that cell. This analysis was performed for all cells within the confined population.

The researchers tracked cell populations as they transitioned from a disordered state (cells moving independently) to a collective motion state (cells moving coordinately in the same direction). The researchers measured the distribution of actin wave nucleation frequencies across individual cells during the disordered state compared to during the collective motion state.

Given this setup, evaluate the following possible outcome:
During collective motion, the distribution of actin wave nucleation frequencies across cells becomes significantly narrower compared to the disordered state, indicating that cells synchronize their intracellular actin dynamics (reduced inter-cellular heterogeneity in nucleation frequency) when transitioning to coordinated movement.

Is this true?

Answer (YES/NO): YES